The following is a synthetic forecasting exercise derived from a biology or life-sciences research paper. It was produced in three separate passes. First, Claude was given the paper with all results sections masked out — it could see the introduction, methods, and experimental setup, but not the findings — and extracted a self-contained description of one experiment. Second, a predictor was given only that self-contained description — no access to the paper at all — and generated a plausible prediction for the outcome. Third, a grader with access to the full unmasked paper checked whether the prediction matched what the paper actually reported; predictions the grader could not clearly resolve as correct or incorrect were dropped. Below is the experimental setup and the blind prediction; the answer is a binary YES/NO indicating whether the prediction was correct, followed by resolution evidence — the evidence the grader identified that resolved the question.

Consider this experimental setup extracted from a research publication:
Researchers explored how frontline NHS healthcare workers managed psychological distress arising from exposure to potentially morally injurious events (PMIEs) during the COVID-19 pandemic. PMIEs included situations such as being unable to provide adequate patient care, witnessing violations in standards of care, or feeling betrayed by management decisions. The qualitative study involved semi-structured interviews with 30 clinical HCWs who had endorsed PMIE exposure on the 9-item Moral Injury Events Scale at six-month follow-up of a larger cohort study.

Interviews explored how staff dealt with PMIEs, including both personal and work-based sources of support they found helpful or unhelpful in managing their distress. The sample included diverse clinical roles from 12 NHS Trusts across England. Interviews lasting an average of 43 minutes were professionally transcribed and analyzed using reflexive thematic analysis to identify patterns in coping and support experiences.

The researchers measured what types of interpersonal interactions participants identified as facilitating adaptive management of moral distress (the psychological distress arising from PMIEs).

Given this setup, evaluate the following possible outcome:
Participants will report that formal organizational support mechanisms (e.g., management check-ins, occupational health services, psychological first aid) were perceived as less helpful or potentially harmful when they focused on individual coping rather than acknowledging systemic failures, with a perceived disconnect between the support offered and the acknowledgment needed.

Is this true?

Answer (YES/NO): YES